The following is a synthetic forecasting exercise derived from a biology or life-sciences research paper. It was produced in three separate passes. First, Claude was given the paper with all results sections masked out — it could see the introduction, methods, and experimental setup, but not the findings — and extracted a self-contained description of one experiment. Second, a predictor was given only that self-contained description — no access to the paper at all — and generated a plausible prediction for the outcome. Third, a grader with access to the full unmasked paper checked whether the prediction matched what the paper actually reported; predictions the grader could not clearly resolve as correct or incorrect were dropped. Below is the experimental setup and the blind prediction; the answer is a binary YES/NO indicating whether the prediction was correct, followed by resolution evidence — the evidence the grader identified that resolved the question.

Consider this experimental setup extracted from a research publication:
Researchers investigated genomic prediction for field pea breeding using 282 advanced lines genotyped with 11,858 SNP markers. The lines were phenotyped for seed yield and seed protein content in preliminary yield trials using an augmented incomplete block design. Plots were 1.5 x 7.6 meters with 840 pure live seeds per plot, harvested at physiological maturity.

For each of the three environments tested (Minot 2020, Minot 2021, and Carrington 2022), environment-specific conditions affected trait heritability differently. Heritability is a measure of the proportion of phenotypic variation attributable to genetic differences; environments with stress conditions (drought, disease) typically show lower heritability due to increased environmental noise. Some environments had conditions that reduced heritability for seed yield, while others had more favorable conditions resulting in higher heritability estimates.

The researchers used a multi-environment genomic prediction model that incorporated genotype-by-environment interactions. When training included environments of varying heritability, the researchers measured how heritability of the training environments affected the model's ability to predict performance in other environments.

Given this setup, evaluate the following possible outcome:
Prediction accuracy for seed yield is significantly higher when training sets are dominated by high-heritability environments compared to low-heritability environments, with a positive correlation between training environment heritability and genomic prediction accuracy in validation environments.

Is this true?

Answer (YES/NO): YES